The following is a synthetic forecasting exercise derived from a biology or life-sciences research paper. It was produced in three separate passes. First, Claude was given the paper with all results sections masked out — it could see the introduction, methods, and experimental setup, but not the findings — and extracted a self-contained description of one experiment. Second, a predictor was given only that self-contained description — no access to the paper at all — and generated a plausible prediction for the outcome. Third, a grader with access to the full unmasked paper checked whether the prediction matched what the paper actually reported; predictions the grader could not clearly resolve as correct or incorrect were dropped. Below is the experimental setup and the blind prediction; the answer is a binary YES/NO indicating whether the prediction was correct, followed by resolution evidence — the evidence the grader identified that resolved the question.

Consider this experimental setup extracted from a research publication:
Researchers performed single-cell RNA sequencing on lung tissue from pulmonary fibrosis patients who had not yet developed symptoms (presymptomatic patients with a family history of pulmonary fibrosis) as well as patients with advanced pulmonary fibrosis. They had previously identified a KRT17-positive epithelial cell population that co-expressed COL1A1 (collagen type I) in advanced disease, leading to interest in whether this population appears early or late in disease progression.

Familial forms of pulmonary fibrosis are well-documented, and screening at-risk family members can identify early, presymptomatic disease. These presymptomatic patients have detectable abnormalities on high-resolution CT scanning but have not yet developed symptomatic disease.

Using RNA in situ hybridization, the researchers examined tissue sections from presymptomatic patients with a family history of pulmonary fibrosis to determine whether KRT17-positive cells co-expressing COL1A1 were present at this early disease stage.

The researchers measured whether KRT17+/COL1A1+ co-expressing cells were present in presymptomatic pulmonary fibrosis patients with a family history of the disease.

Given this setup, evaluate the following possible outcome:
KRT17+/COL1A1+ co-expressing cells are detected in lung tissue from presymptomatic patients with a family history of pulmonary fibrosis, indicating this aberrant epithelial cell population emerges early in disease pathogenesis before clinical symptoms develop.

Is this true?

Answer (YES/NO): YES